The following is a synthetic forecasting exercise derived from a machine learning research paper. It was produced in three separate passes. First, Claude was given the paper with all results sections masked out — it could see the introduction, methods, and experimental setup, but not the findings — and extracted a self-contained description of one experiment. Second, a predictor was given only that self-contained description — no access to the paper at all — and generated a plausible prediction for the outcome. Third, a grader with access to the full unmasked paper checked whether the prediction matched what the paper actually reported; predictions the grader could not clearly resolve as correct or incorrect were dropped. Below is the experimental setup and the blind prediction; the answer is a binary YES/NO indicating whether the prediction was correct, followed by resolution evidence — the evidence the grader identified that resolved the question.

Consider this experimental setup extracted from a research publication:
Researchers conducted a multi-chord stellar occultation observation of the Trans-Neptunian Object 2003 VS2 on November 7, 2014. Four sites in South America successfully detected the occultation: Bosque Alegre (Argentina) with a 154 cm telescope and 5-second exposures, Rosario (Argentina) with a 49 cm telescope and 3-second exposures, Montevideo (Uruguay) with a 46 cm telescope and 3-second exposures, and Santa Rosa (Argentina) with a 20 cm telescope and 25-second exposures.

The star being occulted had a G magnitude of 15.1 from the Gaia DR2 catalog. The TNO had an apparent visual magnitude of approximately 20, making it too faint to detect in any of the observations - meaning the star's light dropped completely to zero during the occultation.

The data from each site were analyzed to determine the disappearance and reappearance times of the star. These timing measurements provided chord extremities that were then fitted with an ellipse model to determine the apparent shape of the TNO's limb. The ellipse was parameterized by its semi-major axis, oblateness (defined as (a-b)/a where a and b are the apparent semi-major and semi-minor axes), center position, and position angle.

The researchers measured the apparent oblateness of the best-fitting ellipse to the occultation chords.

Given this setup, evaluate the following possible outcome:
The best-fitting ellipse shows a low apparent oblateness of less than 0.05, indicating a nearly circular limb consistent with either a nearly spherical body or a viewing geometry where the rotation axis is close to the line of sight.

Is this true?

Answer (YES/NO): NO